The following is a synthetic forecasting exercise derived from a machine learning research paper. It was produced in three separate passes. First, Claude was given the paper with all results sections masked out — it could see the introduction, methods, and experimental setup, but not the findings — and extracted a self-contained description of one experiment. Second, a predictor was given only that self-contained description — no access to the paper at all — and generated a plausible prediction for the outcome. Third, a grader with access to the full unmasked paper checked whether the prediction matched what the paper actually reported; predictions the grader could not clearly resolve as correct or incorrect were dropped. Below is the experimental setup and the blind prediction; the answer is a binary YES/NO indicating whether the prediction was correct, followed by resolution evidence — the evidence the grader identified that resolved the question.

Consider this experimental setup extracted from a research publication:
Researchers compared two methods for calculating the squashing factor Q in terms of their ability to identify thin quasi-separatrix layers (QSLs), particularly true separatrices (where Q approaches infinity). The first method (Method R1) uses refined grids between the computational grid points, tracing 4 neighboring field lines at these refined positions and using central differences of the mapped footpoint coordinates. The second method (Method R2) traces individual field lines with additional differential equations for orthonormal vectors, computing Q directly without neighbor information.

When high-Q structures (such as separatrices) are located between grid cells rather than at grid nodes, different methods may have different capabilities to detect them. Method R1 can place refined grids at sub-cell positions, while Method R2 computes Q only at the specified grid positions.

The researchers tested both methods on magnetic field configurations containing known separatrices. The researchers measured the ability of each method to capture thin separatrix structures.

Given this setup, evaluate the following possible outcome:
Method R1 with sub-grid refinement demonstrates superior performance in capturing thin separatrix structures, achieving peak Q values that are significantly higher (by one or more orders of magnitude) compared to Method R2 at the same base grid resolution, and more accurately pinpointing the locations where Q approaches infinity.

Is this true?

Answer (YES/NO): YES